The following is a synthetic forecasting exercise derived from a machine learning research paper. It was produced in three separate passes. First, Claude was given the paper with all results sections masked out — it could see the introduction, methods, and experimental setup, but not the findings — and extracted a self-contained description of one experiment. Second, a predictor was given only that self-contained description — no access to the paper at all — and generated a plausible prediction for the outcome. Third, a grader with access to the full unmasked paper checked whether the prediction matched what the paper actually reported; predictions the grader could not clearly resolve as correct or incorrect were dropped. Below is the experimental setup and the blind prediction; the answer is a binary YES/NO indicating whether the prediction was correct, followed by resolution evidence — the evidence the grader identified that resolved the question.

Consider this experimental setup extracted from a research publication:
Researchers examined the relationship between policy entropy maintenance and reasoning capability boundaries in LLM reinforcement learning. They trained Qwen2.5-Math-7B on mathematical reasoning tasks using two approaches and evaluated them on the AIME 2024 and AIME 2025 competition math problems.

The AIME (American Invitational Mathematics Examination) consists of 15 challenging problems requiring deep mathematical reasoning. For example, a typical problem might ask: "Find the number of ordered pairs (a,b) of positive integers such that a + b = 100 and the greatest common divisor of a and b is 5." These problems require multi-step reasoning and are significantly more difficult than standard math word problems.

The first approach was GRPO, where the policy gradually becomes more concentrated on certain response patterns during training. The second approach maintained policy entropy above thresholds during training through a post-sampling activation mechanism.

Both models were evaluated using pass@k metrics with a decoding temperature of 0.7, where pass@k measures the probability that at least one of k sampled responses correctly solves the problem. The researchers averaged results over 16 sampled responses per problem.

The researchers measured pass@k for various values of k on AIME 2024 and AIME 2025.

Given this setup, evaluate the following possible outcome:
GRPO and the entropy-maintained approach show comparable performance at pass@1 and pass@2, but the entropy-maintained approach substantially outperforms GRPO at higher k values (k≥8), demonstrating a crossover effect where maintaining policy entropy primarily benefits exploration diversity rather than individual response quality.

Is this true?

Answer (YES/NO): NO